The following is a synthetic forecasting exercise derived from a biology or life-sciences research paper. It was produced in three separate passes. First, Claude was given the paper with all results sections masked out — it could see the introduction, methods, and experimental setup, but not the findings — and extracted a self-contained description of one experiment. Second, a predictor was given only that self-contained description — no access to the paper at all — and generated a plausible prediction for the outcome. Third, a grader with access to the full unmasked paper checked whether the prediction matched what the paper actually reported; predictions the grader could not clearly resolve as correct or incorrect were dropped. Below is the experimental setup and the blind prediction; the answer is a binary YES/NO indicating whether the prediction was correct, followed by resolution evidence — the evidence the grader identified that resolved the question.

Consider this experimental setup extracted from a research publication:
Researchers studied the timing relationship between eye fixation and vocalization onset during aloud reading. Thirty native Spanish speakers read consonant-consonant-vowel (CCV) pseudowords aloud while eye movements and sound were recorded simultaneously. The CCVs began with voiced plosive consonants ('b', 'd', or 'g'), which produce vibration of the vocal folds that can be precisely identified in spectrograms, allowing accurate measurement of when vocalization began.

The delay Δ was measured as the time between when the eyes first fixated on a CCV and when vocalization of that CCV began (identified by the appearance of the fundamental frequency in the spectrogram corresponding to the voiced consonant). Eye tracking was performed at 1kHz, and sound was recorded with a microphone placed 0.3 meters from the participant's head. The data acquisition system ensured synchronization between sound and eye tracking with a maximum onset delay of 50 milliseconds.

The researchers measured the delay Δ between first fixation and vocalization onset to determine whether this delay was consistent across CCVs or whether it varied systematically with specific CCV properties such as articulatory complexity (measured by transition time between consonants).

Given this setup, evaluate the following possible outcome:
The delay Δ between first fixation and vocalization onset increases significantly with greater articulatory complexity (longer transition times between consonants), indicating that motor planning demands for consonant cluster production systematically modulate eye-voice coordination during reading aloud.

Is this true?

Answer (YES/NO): YES